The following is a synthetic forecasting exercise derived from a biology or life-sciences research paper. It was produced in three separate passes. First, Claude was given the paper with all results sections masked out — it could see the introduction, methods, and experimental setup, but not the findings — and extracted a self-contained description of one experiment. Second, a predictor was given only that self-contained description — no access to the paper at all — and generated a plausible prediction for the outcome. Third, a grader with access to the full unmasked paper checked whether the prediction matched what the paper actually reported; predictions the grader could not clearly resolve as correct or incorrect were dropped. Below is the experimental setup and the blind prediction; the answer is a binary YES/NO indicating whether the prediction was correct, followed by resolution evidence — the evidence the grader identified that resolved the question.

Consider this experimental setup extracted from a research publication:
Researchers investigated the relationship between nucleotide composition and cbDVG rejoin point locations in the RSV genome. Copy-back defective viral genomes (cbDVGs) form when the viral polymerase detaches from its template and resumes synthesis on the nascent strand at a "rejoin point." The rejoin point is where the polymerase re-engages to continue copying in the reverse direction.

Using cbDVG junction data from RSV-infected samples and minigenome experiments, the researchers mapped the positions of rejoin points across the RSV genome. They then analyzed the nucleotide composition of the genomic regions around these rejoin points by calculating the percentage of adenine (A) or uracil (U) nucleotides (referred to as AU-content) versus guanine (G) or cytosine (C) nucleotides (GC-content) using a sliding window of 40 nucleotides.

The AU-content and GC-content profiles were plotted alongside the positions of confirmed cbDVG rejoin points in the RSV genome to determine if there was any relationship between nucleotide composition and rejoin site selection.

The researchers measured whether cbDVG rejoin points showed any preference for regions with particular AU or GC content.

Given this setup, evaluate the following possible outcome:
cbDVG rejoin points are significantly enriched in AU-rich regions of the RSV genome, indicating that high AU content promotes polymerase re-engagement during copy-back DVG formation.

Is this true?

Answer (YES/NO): NO